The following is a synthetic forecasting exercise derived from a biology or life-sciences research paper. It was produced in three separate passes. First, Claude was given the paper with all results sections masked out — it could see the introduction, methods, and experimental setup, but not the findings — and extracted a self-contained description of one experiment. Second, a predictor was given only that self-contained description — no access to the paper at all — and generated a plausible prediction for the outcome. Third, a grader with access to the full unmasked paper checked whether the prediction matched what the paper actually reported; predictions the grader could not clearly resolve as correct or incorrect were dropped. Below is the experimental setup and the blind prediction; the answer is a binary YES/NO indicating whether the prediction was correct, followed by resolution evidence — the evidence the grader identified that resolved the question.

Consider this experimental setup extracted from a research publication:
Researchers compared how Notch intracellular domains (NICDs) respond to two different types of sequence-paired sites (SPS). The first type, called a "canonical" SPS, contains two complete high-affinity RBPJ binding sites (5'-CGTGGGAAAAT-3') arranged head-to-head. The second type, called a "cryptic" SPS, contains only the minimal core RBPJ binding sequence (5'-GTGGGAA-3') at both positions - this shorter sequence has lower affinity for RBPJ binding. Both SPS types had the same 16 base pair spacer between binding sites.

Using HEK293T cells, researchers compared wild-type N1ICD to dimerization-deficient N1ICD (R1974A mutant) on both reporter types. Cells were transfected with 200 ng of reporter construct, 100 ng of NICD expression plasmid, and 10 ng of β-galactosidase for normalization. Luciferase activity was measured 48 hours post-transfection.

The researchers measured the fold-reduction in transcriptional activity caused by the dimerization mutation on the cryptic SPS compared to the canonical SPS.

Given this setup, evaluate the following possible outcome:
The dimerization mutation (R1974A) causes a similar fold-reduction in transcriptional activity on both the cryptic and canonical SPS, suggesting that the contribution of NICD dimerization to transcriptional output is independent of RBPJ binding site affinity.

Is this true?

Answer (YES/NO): NO